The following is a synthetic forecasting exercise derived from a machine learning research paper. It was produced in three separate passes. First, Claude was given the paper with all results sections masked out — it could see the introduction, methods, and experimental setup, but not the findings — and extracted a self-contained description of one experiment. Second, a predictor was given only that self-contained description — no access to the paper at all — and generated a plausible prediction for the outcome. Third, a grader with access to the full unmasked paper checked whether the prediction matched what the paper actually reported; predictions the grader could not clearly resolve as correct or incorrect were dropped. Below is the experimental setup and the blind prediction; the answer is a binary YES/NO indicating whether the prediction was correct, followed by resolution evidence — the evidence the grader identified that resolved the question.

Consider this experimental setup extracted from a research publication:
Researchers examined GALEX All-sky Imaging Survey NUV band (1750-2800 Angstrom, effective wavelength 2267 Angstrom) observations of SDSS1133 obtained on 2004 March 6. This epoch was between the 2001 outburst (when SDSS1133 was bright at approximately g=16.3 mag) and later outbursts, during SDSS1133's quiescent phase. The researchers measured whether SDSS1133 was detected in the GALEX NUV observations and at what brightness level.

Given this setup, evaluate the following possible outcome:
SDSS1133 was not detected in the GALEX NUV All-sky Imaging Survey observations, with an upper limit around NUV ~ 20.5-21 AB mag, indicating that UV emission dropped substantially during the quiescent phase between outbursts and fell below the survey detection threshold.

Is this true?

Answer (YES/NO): NO